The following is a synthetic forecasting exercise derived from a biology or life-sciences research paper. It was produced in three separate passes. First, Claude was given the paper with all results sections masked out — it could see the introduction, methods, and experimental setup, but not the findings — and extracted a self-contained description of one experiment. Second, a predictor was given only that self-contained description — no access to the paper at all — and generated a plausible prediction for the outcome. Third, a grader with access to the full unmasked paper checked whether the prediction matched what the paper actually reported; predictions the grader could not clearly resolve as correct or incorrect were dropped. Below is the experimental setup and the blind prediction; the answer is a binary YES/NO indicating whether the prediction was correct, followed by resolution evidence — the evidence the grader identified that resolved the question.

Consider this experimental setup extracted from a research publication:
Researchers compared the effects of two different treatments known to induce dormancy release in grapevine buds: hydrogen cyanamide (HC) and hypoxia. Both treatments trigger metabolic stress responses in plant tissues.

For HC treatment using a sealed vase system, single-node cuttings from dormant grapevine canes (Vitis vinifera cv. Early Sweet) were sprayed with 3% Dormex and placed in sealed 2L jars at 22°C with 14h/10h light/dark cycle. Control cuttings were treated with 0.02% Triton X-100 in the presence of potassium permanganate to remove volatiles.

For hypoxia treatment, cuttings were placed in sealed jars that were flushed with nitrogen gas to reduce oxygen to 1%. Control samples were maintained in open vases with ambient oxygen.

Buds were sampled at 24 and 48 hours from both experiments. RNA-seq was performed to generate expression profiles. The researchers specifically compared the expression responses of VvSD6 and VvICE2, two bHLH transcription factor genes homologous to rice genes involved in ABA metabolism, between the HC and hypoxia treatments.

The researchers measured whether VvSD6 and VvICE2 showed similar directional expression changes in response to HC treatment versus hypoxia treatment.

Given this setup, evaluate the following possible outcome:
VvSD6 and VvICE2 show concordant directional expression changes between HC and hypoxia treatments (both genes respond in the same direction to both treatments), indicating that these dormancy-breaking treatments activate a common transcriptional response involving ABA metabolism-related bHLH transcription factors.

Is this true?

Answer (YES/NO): YES